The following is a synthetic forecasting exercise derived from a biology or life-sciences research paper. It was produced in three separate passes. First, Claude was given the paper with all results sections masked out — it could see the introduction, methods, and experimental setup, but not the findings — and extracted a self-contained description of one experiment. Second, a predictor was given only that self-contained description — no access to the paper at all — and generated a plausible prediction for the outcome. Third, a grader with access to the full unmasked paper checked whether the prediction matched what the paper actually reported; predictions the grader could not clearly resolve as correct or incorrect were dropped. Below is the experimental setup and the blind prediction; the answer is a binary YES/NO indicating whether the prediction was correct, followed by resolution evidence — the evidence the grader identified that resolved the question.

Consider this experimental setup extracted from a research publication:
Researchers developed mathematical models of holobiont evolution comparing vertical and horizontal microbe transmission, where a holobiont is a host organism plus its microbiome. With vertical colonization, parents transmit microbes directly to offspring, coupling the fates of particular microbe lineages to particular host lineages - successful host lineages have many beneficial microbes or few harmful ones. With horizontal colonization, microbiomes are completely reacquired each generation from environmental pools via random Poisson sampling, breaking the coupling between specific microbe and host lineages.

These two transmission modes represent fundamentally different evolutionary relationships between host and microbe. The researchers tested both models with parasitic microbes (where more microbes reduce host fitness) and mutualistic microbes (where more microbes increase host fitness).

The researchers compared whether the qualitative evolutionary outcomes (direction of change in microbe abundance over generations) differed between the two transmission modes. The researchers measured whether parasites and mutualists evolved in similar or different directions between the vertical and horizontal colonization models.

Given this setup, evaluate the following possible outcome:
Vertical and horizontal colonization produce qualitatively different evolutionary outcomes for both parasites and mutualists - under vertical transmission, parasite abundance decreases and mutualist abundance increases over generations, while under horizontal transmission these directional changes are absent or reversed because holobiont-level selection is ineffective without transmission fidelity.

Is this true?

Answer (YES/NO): NO